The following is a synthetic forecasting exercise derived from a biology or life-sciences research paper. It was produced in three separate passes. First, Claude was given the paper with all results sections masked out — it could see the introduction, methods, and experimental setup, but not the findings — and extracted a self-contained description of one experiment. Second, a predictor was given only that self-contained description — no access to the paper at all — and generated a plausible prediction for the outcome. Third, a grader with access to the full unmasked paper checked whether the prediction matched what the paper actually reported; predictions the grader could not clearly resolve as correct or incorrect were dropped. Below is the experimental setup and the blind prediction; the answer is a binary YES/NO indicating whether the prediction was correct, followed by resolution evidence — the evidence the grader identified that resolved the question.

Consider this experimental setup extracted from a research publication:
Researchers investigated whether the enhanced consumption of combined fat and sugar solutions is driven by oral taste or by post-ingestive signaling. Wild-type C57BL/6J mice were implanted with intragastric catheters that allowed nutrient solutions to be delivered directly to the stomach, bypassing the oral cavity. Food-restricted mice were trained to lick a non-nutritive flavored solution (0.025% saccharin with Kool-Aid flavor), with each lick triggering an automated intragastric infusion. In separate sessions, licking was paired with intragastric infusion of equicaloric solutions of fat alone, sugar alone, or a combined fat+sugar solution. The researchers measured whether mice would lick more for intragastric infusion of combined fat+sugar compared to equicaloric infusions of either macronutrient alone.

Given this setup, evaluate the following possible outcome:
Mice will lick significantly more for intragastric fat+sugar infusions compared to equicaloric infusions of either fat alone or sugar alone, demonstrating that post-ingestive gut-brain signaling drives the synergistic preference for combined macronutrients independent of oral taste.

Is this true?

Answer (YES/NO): YES